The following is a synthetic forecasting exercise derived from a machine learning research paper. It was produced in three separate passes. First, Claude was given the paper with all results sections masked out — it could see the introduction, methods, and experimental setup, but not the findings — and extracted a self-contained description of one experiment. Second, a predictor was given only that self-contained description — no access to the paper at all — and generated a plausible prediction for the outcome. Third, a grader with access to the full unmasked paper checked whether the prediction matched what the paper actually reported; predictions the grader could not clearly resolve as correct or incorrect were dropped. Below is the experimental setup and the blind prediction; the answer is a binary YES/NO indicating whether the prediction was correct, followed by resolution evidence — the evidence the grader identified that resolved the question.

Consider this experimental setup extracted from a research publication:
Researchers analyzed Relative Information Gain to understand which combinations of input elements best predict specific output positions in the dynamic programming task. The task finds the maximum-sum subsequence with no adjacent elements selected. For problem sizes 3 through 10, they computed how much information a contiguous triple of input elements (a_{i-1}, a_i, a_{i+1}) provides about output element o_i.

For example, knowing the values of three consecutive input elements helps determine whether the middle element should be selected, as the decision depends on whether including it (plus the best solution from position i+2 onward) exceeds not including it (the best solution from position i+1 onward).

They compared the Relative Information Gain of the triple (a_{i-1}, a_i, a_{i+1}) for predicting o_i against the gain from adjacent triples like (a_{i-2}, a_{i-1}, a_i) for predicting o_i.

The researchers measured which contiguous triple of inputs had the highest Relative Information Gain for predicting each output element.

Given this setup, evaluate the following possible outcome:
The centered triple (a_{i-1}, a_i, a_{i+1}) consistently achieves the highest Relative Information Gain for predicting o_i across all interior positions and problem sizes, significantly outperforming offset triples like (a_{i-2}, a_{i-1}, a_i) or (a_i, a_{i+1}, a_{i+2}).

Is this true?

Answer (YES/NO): NO